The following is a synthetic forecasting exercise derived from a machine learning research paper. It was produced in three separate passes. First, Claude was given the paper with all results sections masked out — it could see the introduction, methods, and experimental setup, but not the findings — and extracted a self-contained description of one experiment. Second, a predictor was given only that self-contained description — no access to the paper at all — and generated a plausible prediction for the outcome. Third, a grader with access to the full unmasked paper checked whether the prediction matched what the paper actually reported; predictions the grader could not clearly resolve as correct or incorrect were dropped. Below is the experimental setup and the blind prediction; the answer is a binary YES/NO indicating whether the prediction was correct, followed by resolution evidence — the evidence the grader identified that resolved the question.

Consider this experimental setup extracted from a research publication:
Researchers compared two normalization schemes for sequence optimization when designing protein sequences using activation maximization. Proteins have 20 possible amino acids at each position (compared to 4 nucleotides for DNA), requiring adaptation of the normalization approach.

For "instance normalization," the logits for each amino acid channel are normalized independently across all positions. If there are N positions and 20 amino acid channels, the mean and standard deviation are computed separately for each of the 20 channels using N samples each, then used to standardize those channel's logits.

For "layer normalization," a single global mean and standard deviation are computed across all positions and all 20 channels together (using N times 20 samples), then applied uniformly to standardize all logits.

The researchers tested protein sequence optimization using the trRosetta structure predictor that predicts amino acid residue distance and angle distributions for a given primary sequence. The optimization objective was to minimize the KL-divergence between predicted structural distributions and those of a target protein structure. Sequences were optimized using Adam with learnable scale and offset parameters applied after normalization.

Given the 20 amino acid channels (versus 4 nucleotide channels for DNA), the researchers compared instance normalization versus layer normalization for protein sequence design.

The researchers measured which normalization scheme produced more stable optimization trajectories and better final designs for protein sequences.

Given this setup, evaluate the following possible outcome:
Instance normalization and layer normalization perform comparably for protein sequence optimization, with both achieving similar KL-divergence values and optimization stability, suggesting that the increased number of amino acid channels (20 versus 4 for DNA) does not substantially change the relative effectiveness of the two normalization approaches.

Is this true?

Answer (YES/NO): NO